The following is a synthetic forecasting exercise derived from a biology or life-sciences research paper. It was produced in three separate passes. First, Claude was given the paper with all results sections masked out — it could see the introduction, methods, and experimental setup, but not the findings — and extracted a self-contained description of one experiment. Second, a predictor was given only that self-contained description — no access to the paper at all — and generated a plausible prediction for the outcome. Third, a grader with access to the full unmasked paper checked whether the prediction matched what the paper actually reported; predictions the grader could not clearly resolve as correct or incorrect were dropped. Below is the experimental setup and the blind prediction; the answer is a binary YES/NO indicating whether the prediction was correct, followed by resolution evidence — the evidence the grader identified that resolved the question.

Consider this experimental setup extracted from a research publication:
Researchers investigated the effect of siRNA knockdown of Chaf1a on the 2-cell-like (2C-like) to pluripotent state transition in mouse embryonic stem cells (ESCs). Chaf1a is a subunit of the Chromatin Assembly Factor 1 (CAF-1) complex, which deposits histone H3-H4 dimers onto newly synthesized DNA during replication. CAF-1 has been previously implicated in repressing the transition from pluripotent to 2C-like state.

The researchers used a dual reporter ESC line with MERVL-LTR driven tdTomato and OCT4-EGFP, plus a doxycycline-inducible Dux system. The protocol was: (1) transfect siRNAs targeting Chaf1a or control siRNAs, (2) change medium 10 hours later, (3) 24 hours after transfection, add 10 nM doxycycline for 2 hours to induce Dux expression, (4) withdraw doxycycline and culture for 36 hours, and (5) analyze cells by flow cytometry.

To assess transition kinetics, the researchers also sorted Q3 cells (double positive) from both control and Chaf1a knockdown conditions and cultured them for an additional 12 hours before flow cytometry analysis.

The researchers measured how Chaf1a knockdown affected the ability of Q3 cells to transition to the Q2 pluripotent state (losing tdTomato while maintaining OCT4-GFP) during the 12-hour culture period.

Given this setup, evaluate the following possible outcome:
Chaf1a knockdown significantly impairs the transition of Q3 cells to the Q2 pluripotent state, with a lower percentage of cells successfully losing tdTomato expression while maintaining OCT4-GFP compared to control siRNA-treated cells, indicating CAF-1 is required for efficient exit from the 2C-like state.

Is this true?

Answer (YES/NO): NO